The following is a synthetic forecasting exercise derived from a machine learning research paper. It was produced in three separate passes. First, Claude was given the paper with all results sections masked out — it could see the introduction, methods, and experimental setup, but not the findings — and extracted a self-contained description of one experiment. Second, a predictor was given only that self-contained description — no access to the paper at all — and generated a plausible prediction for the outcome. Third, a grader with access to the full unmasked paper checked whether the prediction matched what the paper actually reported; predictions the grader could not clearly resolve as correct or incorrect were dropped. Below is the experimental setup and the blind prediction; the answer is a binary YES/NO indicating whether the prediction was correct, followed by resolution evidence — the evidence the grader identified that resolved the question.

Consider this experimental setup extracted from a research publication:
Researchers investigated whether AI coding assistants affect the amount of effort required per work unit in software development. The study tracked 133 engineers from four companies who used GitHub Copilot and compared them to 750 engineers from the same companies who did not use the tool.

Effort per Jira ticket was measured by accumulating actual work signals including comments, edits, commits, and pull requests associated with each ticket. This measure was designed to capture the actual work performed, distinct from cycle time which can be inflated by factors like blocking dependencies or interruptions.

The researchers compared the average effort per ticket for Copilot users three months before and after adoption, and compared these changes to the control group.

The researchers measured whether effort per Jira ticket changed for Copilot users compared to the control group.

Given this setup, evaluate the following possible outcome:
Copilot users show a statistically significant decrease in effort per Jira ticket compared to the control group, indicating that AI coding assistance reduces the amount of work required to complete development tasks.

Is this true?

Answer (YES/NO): NO